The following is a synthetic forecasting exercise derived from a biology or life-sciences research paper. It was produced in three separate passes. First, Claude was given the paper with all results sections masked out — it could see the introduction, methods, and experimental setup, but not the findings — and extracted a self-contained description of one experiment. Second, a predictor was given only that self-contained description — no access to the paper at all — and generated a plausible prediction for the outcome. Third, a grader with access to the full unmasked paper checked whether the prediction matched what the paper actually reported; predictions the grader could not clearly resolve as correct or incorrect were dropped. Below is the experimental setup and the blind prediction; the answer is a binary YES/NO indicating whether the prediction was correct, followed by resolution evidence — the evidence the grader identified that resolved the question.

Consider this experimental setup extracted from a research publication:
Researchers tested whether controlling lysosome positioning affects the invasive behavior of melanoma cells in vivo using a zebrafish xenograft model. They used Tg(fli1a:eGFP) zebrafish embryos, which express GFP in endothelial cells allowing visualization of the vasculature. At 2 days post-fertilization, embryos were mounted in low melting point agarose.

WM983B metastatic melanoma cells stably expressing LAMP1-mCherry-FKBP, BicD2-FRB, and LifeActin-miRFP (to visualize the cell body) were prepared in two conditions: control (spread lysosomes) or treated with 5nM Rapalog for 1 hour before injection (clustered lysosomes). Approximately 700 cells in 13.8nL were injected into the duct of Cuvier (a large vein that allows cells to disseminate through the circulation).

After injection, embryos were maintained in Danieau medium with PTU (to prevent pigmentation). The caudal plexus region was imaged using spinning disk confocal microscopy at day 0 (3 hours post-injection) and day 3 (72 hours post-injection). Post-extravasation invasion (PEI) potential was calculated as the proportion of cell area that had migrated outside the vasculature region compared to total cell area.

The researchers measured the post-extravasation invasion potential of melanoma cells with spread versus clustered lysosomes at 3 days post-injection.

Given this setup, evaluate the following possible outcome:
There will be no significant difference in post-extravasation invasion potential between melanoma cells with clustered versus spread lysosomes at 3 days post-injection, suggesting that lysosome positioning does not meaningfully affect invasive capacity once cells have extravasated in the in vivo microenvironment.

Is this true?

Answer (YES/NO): NO